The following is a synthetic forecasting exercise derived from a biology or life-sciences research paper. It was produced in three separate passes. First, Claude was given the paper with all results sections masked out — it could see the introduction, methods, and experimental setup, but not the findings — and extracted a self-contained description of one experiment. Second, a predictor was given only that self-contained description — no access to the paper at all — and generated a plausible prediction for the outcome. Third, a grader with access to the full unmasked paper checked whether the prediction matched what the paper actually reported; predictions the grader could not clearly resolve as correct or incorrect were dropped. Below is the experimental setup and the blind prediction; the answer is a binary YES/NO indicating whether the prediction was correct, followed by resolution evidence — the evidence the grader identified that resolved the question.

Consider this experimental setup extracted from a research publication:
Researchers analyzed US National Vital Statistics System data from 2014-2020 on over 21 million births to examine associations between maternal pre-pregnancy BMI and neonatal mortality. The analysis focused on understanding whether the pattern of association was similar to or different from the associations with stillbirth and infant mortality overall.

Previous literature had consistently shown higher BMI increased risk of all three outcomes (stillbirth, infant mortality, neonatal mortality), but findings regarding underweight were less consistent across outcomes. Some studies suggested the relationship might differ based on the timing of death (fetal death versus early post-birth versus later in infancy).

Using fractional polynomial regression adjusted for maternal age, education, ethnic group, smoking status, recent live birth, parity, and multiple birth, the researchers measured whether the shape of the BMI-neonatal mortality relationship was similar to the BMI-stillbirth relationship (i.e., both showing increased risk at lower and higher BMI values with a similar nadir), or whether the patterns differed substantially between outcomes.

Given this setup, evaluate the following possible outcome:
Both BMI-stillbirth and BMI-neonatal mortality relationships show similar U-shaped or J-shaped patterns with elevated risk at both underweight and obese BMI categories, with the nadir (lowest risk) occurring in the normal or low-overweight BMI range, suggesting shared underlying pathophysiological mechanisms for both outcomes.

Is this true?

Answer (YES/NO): NO